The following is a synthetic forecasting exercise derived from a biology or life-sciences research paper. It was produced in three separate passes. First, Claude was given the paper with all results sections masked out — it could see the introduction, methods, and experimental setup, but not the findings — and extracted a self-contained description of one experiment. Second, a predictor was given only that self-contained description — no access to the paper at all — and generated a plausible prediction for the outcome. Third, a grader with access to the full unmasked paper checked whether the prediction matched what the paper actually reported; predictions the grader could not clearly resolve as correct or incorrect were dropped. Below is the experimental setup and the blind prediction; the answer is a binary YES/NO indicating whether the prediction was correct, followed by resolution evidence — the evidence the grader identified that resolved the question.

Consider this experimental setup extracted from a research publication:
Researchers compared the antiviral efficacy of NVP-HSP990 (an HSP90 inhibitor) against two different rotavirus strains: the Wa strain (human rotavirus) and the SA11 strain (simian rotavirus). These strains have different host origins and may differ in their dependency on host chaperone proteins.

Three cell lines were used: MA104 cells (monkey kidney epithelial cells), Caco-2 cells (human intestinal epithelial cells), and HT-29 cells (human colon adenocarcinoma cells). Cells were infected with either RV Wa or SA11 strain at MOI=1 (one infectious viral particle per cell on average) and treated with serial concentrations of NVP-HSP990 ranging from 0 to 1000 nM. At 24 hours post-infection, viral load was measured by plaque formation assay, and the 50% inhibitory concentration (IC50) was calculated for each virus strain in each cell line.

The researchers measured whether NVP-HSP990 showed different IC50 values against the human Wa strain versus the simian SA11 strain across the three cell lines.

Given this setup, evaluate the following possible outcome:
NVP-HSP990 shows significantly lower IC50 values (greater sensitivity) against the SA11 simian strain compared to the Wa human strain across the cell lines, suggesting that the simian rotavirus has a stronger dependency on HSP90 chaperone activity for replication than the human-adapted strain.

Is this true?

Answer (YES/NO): NO